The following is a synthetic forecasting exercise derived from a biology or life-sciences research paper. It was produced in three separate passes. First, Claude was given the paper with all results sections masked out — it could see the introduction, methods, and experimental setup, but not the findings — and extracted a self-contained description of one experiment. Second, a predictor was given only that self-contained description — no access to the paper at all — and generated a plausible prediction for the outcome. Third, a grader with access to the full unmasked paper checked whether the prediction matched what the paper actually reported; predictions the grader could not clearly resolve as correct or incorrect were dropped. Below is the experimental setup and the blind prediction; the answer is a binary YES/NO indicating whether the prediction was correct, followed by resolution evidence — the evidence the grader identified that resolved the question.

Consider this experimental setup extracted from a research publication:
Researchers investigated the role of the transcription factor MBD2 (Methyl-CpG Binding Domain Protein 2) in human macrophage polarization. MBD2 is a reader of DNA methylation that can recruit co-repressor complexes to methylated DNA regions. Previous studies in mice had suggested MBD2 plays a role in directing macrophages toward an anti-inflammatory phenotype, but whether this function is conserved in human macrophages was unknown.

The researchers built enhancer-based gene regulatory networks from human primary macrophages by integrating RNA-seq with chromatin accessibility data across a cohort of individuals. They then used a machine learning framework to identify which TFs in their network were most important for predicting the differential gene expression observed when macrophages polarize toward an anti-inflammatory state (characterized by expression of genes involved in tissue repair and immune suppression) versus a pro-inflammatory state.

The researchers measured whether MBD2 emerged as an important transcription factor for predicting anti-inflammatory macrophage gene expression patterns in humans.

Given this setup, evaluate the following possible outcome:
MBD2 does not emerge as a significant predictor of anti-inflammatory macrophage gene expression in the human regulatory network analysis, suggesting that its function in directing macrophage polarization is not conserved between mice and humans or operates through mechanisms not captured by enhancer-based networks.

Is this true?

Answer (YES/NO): NO